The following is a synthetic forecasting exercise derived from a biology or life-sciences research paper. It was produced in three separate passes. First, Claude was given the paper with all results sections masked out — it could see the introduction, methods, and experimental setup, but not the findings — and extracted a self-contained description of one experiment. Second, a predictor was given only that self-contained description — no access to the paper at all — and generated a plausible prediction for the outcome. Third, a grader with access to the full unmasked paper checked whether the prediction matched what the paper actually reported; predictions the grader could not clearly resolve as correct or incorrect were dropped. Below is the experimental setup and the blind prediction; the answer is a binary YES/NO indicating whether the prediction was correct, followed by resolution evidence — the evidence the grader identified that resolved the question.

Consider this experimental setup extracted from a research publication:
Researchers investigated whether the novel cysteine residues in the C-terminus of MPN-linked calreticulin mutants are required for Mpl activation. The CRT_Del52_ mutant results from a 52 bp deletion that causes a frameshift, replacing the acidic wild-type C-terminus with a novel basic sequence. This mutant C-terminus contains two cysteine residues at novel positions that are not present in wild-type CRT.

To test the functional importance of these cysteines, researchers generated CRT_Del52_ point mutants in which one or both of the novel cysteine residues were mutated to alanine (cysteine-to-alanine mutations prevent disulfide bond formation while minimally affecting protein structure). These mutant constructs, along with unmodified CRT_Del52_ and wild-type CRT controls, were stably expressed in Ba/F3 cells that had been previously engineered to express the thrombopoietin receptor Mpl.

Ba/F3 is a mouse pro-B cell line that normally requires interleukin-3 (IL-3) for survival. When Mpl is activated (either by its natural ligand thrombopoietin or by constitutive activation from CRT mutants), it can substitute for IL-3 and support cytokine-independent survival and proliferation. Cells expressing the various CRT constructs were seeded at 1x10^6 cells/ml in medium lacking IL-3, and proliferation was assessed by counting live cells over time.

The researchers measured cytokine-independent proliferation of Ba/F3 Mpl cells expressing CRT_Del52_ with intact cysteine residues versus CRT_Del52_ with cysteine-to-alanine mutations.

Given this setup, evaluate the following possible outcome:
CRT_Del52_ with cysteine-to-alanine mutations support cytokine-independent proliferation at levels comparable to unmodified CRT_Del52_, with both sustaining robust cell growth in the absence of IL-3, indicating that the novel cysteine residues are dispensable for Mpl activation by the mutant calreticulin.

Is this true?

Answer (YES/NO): YES